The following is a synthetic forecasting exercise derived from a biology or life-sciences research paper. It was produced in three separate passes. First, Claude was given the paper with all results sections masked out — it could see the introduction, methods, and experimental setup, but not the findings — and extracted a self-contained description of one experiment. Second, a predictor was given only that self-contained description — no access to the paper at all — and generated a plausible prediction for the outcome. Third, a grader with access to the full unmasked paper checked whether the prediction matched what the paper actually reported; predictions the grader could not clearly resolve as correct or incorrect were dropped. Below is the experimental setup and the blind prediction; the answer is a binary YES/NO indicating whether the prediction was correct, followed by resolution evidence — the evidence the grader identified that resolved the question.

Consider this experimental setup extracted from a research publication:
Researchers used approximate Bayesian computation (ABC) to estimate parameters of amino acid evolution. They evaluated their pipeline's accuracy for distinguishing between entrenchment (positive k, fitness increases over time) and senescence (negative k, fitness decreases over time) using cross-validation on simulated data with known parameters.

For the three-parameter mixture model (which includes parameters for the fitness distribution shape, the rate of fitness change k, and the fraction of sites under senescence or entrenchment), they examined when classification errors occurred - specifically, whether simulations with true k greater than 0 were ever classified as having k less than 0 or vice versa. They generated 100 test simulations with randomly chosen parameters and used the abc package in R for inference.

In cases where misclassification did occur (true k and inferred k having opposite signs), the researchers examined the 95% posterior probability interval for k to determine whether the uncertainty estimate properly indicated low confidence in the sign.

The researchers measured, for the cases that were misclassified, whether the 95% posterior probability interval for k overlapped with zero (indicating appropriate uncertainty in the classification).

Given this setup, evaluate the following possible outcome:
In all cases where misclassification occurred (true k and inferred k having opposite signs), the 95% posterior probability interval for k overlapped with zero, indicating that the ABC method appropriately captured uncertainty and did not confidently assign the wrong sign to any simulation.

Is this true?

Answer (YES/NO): YES